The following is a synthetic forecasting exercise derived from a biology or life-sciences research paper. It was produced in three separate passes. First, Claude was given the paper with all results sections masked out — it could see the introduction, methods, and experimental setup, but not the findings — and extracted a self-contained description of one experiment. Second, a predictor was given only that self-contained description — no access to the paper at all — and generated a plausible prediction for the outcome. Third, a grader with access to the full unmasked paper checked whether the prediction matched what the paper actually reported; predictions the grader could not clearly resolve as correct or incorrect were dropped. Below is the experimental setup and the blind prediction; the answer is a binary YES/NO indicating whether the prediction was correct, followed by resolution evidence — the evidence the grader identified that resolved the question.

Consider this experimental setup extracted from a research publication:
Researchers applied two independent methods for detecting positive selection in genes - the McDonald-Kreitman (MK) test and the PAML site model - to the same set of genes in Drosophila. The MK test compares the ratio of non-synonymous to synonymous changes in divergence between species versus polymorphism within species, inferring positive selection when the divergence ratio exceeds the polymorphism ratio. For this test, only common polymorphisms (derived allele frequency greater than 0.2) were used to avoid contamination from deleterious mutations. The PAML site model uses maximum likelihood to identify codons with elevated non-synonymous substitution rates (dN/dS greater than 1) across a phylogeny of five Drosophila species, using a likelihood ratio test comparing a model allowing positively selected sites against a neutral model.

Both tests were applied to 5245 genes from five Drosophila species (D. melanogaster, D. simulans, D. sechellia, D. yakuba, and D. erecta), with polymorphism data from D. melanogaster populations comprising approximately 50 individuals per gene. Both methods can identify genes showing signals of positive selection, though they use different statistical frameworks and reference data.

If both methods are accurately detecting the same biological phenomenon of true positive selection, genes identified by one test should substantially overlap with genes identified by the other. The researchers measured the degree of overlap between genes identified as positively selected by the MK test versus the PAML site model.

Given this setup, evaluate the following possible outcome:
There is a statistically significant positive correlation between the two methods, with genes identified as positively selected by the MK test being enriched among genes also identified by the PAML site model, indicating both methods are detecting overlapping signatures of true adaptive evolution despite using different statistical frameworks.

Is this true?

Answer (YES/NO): NO